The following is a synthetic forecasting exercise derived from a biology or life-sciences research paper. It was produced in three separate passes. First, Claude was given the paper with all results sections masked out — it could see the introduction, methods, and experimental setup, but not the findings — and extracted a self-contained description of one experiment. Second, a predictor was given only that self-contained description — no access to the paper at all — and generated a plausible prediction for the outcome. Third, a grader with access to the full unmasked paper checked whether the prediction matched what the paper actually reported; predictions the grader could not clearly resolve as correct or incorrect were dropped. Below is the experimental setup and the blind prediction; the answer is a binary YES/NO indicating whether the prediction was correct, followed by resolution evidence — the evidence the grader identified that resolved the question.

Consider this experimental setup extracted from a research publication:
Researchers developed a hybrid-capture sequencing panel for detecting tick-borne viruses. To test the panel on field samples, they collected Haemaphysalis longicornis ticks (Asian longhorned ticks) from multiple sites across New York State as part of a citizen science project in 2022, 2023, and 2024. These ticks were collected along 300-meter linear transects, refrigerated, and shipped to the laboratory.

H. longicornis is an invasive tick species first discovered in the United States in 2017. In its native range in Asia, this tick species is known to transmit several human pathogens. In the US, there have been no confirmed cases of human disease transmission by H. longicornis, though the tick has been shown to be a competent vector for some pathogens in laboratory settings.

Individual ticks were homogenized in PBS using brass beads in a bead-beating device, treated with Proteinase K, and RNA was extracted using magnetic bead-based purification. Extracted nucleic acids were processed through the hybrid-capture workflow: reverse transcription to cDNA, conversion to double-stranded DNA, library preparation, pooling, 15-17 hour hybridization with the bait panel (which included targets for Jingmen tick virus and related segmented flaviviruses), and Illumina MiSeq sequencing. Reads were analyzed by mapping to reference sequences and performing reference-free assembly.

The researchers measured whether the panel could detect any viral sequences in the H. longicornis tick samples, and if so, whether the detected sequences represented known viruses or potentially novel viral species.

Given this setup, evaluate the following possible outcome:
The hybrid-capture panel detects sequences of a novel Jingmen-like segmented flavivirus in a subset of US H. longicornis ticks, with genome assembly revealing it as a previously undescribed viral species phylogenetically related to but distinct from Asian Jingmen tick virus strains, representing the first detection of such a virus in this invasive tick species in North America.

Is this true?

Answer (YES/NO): YES